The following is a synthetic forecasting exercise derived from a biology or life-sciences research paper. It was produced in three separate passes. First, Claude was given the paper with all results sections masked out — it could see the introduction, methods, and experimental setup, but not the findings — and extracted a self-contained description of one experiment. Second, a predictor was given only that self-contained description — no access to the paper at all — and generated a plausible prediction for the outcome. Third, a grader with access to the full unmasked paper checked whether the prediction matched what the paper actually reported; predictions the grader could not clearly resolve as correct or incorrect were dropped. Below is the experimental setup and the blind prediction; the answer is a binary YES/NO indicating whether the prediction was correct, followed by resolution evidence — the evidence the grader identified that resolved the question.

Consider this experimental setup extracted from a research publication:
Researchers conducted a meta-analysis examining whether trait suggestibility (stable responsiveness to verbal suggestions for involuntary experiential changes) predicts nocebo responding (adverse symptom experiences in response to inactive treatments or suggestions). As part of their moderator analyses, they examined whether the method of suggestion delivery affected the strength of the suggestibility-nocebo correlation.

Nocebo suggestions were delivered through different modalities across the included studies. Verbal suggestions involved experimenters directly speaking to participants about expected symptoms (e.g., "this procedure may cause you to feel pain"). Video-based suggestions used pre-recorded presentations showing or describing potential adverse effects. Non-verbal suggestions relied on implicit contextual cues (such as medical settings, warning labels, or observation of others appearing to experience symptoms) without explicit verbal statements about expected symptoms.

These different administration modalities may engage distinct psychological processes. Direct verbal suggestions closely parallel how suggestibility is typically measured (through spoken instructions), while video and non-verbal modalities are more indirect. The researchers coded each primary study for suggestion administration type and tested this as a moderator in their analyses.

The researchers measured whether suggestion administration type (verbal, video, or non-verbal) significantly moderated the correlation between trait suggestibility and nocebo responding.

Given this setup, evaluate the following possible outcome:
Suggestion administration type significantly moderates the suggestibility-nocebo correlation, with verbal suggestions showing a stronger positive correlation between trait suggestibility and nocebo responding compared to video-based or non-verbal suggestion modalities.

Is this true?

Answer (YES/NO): NO